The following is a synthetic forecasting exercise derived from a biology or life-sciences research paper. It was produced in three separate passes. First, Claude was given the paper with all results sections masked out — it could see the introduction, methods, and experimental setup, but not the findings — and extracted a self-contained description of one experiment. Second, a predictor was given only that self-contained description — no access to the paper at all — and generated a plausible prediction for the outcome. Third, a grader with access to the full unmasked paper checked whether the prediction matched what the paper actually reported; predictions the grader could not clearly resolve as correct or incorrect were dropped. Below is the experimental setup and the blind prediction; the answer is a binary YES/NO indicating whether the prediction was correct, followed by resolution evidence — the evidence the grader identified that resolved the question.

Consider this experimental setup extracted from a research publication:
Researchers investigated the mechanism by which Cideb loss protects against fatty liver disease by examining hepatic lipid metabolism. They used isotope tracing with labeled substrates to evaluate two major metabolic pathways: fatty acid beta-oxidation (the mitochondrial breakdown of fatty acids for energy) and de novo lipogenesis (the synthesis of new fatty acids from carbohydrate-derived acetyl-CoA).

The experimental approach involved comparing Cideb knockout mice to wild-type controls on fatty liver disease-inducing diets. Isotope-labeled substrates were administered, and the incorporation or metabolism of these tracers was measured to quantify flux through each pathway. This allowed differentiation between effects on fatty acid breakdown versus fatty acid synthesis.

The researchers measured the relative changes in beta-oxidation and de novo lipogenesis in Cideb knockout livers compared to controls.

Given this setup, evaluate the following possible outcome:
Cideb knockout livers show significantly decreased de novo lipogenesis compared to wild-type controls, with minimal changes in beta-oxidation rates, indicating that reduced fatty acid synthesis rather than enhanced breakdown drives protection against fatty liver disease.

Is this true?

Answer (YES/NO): NO